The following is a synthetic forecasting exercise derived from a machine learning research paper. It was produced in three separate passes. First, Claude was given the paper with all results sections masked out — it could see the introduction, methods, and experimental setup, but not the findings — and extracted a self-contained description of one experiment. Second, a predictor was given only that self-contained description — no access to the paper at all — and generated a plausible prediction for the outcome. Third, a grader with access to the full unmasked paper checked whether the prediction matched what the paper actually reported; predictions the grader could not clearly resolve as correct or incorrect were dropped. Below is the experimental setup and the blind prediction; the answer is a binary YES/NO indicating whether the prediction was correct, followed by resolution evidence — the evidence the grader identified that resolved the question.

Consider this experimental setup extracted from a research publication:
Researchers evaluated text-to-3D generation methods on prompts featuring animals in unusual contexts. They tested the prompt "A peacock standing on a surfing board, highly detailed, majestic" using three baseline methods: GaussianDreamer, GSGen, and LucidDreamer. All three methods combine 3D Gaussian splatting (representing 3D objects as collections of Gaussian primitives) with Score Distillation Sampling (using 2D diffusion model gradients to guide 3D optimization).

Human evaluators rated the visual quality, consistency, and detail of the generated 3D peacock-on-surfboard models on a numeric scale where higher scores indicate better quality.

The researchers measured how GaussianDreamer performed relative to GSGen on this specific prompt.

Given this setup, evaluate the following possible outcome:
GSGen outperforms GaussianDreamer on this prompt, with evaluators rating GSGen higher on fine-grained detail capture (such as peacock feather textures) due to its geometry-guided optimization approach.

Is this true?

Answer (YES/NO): NO